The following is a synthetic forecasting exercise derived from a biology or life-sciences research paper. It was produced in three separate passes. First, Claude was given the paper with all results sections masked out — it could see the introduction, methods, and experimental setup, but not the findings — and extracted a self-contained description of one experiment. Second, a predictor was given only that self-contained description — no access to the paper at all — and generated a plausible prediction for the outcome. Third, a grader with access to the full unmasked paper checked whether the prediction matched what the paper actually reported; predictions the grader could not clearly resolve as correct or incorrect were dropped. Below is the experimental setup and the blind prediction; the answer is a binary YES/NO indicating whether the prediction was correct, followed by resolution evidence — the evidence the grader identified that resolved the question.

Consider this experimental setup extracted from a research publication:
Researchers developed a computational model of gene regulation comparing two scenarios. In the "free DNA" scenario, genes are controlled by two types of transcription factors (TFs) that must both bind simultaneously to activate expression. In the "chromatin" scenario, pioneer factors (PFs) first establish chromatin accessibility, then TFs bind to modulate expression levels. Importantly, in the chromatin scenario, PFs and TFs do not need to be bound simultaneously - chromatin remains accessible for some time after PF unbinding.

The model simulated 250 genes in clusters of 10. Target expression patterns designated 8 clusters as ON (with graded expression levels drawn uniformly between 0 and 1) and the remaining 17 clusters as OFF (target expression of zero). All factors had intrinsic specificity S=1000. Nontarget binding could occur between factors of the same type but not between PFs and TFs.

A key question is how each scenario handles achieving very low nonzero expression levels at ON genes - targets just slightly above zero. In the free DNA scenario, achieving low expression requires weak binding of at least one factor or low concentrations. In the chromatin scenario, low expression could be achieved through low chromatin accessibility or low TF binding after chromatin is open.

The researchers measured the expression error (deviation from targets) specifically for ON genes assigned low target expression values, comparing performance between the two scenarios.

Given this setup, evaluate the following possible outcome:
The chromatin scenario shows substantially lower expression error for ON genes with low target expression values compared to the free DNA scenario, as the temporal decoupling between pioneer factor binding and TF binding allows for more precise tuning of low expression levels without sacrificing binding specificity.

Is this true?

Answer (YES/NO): YES